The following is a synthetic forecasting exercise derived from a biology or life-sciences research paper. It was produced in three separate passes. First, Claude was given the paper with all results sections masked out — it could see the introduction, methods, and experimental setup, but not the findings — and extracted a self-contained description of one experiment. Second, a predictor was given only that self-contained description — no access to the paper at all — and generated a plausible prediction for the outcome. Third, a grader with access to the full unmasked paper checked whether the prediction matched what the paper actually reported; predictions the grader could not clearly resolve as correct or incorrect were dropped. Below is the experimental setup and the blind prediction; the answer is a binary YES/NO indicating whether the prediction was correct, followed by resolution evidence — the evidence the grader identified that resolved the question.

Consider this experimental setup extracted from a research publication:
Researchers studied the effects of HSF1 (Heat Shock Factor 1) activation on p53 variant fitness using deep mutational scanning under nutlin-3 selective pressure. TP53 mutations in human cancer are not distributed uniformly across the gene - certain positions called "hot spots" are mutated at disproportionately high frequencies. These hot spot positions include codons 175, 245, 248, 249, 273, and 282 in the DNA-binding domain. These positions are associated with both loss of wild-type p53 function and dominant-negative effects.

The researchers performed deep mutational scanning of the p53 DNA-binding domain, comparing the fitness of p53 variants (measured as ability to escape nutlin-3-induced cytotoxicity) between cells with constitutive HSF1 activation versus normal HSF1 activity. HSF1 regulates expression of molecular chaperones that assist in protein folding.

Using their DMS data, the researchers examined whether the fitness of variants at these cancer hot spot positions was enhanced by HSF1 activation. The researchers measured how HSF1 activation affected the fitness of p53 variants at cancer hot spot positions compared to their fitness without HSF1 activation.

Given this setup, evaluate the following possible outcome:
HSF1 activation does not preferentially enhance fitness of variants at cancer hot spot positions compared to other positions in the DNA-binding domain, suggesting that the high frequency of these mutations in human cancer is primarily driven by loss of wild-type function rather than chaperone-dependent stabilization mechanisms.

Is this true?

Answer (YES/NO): NO